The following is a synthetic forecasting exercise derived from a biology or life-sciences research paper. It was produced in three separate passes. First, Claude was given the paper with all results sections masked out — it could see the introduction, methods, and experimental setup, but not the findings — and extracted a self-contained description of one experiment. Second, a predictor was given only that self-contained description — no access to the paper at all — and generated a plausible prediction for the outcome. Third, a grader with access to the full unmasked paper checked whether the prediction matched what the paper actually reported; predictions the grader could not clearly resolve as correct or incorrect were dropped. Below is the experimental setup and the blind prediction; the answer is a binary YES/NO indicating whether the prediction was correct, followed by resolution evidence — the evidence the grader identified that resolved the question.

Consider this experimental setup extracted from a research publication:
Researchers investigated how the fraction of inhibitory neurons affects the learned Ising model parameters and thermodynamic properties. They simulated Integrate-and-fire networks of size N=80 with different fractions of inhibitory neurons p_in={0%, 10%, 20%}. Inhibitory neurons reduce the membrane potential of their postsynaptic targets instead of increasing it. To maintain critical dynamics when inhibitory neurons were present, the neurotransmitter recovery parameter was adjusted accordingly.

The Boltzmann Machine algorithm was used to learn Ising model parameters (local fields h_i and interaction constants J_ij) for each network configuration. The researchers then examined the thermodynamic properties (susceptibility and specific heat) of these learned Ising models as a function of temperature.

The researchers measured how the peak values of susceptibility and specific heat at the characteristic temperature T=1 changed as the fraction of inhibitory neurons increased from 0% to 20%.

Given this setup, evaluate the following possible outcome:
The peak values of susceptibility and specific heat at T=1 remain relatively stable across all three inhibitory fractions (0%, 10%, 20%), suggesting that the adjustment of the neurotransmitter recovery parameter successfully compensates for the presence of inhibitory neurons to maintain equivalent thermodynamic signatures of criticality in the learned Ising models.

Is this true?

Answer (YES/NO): NO